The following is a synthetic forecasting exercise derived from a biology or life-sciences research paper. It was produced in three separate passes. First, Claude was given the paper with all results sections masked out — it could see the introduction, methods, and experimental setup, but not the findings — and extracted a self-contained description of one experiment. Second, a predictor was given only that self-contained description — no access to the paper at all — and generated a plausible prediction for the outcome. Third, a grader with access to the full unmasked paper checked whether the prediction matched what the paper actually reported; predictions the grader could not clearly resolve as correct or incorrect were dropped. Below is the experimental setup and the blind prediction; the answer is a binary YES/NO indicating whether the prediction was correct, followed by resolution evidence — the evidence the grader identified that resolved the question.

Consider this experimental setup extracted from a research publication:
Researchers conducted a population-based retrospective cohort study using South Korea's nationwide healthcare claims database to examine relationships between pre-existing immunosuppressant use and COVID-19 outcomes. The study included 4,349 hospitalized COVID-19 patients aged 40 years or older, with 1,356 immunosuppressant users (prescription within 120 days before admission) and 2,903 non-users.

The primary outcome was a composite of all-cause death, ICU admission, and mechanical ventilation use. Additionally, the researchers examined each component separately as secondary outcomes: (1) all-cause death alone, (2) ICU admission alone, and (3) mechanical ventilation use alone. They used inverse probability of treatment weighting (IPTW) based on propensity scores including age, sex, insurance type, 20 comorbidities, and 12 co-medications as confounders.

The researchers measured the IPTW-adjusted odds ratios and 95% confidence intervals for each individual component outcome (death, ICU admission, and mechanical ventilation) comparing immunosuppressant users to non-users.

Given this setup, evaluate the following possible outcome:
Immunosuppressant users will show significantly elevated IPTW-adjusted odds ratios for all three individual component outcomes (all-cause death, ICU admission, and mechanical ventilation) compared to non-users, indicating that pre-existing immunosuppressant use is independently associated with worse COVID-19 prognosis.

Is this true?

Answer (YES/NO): NO